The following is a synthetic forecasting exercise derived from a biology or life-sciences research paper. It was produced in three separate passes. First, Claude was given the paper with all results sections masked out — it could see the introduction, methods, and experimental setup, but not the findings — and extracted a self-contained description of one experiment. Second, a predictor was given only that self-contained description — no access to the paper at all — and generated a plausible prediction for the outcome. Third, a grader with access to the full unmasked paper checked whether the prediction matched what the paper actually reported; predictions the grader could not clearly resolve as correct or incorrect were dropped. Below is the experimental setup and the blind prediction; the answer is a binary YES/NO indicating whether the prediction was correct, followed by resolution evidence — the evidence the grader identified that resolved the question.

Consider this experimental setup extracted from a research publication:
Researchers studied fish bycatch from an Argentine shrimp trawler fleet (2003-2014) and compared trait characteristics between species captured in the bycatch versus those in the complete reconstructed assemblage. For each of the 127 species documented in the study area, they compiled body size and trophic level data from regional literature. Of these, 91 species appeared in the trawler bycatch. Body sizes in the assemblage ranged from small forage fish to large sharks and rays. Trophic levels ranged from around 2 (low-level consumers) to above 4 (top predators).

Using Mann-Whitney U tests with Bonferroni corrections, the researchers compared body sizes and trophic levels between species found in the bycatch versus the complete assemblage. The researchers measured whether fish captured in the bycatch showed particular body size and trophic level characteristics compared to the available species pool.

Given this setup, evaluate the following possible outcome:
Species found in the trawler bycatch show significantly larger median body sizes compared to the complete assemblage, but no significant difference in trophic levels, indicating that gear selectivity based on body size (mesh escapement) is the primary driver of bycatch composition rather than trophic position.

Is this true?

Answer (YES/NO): NO